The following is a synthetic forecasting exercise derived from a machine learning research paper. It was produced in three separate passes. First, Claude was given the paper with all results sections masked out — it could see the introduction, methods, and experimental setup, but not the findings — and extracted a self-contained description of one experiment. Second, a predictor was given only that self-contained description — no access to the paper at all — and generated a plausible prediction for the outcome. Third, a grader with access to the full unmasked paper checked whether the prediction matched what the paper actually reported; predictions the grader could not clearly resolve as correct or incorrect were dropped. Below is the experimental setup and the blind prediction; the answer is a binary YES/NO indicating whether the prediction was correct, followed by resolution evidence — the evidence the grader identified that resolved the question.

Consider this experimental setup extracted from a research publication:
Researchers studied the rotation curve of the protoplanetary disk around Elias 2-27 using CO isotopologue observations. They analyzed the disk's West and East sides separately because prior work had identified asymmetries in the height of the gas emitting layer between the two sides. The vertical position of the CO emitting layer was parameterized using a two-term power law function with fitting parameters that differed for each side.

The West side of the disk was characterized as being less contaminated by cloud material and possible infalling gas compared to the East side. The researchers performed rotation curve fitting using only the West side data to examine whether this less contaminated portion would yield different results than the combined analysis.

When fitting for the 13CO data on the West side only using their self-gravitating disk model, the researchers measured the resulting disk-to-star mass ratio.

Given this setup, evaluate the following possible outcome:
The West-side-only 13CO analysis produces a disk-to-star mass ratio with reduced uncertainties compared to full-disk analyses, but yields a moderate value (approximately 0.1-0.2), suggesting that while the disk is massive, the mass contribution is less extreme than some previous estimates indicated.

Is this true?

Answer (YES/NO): NO